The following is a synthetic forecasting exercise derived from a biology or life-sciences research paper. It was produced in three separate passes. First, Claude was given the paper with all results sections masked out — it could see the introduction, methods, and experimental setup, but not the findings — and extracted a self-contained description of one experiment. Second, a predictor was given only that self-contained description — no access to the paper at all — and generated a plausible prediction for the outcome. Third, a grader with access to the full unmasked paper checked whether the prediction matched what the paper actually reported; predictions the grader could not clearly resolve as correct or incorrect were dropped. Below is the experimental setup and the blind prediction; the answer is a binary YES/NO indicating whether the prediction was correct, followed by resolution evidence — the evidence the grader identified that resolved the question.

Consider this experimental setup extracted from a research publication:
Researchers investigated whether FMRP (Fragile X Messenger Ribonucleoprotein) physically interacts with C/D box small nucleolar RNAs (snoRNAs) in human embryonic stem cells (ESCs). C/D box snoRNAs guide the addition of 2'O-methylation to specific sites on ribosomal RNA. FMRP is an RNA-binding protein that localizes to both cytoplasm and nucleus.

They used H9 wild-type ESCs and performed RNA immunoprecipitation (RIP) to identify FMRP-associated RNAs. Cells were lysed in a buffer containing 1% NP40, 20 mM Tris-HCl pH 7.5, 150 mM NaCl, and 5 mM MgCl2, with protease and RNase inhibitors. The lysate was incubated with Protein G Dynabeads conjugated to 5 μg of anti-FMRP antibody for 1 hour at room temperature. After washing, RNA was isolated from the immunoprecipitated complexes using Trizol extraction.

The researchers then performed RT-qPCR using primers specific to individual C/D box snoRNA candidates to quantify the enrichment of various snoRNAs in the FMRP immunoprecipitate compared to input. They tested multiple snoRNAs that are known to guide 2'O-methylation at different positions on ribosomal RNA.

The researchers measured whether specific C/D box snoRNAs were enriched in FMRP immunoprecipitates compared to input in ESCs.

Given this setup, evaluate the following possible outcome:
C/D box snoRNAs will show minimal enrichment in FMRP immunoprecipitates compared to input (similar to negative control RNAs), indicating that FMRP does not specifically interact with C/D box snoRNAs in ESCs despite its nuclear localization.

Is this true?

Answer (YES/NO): NO